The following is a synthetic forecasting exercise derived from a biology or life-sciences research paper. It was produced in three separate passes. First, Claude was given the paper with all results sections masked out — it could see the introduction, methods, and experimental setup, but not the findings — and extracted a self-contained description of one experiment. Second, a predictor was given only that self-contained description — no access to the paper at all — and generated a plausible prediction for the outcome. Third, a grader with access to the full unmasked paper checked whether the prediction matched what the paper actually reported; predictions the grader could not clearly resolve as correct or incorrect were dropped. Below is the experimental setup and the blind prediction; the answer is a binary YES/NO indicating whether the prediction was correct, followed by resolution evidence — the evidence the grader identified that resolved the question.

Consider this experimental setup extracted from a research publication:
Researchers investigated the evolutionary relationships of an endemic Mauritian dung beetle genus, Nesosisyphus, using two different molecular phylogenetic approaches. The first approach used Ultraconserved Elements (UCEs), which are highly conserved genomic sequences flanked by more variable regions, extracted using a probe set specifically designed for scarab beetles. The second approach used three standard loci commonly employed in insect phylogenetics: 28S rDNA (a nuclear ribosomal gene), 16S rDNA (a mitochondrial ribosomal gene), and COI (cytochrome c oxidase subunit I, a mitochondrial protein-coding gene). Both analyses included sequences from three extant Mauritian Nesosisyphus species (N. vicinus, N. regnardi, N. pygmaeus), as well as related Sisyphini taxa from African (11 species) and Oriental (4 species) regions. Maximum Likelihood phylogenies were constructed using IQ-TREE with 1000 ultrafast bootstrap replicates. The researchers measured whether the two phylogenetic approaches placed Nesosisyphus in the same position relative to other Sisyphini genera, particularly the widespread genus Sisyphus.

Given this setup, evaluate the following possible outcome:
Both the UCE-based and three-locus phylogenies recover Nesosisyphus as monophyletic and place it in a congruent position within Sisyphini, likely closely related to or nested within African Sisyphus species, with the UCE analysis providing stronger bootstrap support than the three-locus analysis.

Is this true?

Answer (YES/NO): NO